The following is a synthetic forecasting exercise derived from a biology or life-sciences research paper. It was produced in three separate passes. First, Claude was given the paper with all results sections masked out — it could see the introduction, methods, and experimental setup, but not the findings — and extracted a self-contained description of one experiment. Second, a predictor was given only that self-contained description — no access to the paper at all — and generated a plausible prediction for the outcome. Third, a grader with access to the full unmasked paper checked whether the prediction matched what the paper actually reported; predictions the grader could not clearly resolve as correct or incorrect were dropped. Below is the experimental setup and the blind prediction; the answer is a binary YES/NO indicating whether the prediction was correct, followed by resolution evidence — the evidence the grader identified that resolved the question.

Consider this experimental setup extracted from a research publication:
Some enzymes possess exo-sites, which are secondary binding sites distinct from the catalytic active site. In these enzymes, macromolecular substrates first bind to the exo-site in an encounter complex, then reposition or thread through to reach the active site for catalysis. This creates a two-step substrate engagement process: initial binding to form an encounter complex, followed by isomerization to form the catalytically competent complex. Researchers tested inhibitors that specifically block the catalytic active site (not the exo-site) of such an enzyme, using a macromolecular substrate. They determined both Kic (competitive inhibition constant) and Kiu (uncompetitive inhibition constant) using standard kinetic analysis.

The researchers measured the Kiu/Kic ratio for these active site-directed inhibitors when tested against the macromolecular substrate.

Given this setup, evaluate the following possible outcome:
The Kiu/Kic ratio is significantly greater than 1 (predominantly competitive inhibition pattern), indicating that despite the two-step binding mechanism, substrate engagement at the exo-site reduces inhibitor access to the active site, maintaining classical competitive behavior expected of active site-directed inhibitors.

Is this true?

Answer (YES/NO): NO